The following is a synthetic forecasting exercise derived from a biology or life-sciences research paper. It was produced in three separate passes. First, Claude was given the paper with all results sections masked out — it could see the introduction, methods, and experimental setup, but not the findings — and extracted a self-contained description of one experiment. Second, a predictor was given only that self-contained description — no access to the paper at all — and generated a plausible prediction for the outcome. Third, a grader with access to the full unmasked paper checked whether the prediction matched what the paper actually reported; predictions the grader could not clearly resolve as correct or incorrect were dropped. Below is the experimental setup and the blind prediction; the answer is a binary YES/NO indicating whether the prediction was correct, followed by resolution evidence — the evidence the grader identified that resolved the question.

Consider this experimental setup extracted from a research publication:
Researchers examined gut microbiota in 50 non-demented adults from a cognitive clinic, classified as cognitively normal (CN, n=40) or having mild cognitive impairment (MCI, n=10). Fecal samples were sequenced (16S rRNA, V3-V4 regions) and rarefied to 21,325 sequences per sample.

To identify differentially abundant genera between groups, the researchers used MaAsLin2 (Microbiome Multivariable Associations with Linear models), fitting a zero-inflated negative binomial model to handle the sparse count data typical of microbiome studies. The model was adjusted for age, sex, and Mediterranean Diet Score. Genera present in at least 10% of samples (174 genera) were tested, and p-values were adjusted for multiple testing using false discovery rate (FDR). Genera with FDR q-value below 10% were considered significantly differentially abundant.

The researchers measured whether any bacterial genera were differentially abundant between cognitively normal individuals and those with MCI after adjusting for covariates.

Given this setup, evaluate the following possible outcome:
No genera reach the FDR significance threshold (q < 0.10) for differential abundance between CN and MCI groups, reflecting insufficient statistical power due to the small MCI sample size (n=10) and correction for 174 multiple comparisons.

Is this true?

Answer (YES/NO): NO